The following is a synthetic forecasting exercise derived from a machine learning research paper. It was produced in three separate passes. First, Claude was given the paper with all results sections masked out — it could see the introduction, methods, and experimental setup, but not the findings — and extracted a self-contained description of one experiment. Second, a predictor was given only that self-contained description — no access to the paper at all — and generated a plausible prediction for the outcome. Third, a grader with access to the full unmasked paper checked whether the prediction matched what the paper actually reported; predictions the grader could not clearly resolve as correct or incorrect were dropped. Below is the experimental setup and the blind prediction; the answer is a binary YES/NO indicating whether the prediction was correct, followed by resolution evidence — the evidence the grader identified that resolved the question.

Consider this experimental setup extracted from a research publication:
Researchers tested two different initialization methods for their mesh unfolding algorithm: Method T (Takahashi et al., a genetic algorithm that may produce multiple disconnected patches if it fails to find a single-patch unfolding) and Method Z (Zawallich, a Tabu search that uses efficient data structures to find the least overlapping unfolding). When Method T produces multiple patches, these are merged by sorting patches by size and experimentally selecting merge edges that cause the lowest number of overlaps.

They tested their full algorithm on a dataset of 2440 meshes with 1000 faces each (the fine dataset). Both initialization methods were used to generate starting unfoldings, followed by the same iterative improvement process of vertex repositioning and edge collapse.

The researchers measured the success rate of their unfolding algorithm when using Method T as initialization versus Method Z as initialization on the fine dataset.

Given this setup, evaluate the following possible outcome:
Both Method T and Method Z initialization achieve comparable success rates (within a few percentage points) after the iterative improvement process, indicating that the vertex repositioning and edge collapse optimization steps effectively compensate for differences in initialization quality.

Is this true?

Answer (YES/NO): NO